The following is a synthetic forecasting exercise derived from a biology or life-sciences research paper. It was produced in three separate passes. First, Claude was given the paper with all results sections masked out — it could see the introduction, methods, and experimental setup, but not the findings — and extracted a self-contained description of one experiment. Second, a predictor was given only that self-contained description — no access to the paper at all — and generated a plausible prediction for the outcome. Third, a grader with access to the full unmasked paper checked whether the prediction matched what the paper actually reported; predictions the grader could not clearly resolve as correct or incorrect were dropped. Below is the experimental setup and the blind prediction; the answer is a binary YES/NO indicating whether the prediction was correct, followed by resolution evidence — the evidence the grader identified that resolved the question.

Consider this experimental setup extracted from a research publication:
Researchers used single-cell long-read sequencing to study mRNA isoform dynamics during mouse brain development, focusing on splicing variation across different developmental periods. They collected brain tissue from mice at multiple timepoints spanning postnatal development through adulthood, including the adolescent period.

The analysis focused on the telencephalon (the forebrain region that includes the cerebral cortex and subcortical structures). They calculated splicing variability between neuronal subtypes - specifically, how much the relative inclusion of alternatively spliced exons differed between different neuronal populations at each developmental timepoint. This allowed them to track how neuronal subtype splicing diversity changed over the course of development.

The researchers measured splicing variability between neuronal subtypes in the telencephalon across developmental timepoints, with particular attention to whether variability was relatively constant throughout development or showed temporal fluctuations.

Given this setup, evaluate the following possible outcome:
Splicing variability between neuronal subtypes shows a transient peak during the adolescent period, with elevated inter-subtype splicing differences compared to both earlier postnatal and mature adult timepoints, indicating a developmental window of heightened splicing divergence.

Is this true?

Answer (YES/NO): YES